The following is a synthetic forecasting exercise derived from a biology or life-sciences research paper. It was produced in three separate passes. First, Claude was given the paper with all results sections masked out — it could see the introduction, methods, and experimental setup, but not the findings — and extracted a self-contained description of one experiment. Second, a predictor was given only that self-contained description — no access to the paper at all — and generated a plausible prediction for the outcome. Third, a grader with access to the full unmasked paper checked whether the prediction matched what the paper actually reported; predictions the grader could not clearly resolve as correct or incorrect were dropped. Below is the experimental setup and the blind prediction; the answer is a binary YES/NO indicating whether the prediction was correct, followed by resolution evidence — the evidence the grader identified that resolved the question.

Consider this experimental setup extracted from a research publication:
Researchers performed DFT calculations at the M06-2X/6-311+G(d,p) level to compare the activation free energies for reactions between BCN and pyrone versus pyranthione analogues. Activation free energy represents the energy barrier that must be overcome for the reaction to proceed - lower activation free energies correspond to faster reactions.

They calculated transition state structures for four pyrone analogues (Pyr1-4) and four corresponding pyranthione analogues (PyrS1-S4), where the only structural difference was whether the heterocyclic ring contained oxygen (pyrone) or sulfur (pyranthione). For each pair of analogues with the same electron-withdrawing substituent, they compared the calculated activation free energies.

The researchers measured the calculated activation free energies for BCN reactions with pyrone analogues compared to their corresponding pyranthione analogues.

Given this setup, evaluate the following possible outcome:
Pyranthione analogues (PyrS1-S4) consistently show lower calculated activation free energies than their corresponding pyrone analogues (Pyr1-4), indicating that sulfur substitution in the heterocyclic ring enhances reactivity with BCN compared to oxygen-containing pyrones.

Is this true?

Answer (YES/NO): YES